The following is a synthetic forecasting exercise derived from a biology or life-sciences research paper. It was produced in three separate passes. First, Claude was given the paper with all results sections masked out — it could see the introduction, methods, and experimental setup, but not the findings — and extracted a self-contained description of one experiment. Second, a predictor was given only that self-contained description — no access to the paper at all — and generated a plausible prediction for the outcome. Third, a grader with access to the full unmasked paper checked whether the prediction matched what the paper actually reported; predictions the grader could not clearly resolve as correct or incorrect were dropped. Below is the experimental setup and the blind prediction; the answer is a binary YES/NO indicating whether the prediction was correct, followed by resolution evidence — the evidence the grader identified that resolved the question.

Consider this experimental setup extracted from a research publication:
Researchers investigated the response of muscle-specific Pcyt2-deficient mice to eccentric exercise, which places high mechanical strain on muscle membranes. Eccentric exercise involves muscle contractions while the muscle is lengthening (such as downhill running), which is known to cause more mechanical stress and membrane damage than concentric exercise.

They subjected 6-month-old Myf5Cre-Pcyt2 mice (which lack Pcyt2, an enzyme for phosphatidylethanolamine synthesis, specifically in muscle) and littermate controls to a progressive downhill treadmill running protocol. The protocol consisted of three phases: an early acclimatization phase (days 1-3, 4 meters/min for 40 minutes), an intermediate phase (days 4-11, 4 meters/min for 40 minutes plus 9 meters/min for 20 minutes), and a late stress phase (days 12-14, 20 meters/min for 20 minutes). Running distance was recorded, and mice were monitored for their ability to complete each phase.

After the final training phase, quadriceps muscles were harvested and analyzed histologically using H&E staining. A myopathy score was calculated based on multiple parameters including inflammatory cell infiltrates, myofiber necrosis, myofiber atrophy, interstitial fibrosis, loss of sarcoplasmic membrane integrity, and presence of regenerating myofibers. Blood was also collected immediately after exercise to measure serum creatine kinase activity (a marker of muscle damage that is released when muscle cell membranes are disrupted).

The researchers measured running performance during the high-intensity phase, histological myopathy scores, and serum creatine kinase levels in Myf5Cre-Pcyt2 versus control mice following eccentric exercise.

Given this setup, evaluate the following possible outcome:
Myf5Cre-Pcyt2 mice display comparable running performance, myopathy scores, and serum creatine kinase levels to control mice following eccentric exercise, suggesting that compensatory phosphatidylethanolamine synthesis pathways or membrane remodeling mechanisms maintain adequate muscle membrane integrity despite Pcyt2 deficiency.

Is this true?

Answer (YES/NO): NO